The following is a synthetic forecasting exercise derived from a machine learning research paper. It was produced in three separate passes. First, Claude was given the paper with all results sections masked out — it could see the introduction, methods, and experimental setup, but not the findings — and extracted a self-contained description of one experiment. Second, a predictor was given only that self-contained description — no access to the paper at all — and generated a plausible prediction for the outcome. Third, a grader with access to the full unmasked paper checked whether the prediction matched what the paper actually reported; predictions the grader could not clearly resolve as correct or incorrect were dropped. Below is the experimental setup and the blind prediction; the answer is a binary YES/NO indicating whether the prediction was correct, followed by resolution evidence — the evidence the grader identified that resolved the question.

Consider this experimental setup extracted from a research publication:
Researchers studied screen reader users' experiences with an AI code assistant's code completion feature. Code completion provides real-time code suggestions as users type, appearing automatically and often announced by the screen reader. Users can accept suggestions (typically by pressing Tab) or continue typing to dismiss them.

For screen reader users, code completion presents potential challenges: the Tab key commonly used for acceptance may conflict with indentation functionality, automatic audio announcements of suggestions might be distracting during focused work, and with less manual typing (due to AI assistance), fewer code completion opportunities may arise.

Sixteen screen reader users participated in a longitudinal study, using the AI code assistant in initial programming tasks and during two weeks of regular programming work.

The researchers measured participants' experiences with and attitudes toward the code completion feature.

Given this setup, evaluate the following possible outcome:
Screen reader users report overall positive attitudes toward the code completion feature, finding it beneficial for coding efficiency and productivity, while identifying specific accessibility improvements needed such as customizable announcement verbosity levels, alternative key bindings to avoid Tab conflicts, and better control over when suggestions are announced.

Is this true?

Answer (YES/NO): NO